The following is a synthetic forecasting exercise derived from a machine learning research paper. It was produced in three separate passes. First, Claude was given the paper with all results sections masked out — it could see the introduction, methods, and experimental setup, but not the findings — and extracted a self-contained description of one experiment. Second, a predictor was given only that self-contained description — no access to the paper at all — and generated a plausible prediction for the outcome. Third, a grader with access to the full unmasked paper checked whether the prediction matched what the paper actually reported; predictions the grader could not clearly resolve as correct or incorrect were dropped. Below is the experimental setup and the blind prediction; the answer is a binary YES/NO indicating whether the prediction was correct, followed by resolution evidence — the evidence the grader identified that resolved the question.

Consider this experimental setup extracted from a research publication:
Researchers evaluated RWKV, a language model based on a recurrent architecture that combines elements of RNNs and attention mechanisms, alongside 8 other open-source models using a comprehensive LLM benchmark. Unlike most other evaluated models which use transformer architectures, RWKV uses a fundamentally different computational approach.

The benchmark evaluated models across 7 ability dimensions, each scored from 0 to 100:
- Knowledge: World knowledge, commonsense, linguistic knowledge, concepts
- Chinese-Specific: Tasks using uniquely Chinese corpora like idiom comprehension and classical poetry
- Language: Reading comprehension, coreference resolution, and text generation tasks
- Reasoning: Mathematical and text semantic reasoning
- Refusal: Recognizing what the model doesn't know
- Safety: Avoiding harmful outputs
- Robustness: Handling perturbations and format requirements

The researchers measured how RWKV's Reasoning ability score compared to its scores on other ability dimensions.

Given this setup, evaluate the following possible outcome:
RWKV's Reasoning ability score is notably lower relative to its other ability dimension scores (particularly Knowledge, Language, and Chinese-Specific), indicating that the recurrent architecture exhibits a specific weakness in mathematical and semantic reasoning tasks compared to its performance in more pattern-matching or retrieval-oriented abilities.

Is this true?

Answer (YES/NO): NO